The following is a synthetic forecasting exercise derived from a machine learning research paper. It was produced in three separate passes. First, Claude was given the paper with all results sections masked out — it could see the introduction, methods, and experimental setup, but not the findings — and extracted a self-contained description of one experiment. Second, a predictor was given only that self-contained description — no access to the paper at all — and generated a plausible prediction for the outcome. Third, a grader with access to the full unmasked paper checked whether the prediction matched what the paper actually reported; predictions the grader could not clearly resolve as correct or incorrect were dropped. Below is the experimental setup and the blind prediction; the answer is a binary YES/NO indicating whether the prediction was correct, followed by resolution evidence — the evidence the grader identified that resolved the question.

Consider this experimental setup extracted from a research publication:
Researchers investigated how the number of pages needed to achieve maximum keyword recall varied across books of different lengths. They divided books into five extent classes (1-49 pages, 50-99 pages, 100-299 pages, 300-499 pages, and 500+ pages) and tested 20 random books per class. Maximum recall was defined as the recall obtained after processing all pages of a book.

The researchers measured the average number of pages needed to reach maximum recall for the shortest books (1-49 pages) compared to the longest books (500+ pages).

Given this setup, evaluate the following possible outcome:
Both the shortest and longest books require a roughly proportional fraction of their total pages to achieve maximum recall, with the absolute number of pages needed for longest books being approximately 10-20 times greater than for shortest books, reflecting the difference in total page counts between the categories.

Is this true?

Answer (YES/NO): NO